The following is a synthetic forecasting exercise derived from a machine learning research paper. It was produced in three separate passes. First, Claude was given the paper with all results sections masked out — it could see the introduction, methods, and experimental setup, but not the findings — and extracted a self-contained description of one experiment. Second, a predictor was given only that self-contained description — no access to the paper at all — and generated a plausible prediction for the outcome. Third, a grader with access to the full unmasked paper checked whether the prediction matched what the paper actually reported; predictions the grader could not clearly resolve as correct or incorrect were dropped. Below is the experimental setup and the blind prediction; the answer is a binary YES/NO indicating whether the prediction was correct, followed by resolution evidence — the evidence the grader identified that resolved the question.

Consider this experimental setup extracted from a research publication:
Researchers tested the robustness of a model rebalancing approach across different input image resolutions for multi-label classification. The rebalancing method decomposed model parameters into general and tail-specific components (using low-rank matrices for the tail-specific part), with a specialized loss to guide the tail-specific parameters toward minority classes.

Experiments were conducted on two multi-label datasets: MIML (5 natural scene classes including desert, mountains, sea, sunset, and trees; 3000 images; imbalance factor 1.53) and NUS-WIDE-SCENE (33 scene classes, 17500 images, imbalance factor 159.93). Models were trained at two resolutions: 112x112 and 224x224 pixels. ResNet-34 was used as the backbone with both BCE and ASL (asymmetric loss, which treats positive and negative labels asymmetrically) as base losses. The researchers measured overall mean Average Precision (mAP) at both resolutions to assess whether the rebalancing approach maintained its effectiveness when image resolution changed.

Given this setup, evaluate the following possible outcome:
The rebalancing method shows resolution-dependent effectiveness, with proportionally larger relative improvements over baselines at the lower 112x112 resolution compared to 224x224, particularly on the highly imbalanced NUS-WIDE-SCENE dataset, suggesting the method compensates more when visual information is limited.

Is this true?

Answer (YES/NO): NO